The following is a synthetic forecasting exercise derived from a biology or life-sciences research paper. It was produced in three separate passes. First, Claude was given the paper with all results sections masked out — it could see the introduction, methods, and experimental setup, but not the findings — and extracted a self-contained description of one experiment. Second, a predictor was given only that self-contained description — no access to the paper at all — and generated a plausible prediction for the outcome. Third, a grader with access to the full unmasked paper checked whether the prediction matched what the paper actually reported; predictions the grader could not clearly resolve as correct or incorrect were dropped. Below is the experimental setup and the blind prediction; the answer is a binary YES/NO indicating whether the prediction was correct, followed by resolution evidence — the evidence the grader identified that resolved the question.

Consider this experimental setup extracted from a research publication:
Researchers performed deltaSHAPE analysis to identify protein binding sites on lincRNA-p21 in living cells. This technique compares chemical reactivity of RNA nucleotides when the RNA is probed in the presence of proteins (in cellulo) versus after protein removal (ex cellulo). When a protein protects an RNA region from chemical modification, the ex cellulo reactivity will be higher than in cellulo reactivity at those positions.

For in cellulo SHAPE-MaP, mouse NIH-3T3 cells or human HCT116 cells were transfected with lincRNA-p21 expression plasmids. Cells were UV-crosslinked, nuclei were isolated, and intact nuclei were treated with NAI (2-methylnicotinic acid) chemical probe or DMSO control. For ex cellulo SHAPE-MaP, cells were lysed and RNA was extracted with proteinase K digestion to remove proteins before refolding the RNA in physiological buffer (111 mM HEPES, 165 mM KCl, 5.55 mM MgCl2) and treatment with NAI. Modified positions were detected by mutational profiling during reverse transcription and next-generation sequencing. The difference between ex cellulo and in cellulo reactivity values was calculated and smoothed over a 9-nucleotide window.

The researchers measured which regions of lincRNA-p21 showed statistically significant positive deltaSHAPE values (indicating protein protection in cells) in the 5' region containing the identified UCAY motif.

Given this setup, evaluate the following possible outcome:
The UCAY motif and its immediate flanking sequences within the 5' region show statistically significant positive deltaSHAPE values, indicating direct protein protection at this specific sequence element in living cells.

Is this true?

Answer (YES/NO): YES